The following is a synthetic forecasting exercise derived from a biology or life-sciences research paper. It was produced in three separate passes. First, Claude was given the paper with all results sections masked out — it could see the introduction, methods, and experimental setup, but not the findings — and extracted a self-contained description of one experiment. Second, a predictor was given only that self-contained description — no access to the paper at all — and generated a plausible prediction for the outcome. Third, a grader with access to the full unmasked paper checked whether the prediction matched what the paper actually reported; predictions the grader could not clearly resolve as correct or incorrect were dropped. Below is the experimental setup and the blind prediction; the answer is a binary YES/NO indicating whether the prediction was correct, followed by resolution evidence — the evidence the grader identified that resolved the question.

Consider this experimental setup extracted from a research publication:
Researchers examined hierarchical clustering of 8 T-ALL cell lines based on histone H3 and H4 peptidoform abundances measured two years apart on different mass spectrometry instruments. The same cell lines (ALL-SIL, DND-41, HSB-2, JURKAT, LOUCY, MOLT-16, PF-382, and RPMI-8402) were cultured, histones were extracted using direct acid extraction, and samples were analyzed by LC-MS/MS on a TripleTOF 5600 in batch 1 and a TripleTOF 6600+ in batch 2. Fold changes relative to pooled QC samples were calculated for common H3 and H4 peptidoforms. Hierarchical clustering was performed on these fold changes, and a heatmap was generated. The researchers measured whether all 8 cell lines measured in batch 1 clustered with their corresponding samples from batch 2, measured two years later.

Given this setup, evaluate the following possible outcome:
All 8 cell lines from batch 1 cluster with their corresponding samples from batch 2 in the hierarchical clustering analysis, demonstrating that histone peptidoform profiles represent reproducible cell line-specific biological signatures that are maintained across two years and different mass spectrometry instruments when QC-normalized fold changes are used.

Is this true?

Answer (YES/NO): NO